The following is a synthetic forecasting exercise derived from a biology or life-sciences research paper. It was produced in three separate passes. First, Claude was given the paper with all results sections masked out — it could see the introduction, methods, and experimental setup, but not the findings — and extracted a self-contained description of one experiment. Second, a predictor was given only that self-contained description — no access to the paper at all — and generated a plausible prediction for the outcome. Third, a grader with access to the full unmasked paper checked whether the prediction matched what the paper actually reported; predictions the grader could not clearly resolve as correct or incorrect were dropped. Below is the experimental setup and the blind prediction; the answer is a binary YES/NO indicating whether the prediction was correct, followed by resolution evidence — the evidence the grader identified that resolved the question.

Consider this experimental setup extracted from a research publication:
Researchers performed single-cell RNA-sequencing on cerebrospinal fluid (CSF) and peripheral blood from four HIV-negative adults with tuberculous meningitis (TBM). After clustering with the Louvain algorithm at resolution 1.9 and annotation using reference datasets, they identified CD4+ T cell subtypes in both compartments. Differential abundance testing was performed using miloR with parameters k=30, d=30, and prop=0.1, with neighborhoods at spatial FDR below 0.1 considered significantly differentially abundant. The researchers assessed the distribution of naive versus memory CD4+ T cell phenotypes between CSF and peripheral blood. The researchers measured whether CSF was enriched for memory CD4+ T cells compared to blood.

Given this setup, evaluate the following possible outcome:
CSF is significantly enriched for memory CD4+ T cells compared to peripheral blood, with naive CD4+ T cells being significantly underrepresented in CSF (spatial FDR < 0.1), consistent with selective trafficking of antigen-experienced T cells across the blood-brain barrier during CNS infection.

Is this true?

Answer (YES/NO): YES